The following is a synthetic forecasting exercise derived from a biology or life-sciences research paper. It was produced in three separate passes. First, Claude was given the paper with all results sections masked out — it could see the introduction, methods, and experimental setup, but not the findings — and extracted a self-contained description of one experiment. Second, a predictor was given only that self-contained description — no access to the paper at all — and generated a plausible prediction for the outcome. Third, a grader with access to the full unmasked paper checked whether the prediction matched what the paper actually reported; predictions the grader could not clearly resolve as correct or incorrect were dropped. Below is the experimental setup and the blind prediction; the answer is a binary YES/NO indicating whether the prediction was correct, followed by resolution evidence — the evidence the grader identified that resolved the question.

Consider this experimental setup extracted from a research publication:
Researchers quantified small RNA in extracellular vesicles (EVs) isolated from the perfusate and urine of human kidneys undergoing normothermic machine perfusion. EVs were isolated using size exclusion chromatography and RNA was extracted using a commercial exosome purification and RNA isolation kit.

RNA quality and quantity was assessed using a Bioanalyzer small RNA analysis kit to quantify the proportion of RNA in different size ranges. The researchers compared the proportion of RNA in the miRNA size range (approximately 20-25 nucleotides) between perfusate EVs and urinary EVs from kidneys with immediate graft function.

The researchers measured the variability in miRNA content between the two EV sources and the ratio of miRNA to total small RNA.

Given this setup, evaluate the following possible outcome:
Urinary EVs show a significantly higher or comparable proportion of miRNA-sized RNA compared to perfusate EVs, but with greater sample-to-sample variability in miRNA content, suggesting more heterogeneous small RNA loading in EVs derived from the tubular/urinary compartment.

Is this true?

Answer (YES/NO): NO